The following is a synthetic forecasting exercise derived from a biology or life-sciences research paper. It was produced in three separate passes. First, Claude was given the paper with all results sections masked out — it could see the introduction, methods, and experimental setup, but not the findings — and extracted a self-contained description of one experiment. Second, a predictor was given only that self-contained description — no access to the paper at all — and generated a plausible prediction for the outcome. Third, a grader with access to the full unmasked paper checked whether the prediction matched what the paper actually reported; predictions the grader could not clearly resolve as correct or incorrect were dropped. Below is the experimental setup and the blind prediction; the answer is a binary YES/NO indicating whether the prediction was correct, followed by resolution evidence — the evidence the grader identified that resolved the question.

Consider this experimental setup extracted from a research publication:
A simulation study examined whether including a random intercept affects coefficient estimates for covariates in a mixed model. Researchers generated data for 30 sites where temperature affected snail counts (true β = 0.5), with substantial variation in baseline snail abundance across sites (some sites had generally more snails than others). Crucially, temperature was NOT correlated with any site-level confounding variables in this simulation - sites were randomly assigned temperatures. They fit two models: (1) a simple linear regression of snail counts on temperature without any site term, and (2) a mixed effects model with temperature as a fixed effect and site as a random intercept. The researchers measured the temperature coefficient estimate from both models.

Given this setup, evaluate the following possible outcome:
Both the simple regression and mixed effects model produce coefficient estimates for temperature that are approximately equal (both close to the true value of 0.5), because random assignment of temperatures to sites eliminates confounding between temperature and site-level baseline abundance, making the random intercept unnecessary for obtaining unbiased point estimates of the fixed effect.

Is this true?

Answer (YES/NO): YES